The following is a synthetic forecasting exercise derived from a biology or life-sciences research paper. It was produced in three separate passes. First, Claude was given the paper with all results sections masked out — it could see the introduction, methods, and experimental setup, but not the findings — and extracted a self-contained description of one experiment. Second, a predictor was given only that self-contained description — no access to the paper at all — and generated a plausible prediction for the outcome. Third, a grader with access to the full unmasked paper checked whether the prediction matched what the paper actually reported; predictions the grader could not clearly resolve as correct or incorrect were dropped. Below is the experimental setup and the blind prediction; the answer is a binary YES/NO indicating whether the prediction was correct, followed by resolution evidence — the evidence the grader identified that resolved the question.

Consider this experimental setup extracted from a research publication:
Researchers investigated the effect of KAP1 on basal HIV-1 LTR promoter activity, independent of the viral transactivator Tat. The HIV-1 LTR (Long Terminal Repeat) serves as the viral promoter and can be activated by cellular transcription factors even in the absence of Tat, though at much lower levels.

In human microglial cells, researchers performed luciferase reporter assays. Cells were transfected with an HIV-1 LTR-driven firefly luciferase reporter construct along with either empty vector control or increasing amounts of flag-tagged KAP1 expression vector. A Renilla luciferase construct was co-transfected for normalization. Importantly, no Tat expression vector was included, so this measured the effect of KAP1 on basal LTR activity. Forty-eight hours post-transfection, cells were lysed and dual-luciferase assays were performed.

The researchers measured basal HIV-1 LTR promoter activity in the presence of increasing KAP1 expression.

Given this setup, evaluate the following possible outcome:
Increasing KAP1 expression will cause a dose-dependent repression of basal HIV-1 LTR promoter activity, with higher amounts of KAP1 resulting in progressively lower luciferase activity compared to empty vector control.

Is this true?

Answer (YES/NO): YES